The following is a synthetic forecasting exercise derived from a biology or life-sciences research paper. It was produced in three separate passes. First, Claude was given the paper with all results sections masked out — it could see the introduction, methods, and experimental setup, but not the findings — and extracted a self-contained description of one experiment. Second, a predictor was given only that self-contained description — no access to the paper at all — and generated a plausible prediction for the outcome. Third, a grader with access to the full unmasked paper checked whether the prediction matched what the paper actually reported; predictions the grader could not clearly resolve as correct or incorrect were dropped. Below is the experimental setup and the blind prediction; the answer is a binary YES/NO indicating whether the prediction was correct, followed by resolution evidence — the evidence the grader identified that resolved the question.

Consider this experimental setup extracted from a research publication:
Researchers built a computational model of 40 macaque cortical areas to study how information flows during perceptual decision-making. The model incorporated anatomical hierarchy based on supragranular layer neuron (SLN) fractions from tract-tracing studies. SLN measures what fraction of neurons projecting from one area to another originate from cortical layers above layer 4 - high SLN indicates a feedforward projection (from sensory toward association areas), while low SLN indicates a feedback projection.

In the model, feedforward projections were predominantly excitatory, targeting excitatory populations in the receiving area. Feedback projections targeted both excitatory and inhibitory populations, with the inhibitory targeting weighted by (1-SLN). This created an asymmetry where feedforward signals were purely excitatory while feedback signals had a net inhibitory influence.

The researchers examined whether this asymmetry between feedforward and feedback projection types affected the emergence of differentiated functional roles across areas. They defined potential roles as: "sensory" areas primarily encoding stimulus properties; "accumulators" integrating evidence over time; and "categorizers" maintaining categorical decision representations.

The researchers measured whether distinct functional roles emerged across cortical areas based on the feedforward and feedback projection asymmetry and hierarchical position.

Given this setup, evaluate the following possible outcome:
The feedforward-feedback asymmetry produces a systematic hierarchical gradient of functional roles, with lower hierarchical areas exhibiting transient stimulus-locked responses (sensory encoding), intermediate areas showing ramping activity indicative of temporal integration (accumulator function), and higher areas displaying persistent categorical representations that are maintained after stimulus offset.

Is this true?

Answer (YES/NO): NO